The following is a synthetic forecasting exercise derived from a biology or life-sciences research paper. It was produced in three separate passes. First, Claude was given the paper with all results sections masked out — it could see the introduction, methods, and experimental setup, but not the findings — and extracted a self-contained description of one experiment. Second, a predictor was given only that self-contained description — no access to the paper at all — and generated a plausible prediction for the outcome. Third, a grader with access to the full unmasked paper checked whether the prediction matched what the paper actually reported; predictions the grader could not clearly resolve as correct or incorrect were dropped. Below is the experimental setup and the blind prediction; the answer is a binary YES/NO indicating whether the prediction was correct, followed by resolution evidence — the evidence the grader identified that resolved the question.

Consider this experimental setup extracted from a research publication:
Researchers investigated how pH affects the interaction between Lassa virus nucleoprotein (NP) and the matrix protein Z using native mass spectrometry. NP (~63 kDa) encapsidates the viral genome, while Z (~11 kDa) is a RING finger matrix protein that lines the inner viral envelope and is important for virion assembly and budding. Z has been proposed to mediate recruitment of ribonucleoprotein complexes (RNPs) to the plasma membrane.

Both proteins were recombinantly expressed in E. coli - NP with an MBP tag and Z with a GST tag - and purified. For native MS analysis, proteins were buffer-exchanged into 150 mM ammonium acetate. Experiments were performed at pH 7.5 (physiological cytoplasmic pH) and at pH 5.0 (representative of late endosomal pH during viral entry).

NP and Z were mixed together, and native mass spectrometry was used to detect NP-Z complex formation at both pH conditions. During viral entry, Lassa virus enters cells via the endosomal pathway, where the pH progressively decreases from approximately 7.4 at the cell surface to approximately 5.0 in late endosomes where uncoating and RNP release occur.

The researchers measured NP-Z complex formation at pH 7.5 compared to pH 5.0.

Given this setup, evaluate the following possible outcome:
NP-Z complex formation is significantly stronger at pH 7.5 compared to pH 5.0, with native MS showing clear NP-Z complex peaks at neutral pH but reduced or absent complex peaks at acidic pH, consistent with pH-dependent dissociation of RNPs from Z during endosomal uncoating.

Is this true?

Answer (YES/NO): YES